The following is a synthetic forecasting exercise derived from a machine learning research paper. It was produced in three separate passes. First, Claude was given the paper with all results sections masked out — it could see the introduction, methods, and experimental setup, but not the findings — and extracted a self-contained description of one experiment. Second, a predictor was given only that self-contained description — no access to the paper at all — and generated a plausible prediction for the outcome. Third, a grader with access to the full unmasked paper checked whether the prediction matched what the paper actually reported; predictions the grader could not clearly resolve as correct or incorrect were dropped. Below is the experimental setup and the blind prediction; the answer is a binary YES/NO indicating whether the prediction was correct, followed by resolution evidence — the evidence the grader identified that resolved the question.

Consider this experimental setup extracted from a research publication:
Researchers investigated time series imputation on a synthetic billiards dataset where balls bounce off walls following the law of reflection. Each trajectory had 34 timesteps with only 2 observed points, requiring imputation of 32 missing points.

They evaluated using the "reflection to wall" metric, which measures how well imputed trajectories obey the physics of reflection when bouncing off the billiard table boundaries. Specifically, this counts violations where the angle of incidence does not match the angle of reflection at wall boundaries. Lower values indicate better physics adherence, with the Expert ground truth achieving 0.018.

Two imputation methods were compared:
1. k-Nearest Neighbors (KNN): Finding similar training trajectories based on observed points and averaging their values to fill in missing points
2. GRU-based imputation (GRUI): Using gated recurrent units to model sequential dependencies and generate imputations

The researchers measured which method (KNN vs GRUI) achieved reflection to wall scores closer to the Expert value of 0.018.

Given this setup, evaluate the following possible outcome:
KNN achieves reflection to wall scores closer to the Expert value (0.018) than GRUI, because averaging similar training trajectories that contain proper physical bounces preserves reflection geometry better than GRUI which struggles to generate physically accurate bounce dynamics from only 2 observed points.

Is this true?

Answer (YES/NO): YES